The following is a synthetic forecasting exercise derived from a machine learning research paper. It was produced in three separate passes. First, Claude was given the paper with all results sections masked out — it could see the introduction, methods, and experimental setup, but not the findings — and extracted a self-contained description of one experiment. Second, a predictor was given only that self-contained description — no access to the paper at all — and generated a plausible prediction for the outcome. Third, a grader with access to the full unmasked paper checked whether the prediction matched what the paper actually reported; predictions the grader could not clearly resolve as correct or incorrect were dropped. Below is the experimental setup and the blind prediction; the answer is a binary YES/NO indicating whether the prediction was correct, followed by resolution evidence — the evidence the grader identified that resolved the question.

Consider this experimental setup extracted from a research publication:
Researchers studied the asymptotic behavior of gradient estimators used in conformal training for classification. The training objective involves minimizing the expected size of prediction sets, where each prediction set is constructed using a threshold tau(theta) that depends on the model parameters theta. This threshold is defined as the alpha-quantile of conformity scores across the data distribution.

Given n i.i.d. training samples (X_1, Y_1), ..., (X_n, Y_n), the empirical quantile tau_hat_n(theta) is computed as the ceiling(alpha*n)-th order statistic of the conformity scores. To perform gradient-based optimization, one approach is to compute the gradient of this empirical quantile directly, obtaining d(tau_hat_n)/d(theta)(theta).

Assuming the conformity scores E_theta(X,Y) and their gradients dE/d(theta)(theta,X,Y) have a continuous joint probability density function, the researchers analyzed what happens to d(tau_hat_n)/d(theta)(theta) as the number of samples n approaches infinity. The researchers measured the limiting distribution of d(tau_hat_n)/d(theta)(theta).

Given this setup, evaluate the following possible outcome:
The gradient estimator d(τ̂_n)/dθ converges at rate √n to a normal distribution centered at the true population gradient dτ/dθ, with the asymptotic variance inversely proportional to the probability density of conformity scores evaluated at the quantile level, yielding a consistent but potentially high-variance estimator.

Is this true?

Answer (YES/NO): NO